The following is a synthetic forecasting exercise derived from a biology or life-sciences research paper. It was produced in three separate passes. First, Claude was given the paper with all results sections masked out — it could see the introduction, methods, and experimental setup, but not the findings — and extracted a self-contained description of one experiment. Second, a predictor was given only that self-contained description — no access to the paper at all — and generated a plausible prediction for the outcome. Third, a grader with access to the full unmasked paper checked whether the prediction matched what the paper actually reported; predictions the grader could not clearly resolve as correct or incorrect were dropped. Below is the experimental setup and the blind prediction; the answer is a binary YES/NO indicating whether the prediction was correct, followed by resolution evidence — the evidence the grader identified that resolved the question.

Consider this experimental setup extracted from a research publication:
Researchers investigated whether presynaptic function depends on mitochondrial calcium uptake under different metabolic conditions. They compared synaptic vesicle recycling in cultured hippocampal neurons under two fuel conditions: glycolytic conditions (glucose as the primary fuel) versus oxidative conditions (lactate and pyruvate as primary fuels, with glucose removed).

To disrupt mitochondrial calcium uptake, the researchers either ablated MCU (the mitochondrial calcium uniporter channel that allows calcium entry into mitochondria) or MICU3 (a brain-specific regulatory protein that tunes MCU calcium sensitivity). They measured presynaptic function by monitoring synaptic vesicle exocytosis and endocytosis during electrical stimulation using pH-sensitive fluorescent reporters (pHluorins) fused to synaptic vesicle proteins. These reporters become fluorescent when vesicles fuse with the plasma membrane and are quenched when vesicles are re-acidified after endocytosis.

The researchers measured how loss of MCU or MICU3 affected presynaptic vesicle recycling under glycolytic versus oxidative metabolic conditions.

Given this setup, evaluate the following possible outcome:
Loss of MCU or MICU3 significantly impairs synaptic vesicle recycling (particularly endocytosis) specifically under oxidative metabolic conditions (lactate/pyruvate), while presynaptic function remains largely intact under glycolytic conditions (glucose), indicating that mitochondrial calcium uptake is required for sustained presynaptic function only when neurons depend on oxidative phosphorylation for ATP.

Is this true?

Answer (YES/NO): YES